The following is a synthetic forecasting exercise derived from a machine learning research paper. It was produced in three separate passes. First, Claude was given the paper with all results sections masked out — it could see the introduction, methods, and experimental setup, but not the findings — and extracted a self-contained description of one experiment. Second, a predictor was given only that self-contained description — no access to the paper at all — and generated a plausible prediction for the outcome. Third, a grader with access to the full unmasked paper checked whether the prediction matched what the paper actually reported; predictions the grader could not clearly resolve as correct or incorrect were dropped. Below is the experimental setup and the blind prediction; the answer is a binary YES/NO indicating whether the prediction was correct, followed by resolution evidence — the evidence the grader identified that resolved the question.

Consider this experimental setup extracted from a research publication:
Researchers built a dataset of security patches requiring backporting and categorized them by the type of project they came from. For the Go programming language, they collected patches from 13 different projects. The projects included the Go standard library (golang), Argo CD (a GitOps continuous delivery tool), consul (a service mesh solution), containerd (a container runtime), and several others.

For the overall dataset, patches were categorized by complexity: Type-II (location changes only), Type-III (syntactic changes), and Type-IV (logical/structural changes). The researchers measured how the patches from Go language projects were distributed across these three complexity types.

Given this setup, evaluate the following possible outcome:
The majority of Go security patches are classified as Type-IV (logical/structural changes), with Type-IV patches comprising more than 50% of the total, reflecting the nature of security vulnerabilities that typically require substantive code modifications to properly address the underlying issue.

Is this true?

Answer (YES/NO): YES